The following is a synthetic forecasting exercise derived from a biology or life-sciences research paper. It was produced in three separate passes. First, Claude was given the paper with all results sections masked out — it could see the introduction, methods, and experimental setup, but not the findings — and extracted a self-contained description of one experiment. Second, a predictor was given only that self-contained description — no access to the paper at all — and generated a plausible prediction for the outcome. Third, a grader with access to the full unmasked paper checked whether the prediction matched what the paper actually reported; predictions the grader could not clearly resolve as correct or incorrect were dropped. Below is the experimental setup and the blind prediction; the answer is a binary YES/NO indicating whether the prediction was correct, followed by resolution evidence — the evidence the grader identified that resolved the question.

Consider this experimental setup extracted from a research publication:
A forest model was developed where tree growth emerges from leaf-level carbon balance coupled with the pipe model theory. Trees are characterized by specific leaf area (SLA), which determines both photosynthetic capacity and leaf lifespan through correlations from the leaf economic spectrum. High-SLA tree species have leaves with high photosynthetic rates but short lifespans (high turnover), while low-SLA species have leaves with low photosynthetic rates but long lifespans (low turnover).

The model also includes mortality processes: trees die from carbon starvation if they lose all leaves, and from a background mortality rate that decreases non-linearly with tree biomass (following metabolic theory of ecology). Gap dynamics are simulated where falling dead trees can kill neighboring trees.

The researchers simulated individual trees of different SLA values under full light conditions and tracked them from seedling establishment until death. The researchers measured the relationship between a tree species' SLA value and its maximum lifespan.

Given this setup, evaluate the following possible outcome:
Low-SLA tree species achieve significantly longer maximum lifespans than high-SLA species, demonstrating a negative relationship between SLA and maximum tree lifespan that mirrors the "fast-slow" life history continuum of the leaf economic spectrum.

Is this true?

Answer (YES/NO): YES